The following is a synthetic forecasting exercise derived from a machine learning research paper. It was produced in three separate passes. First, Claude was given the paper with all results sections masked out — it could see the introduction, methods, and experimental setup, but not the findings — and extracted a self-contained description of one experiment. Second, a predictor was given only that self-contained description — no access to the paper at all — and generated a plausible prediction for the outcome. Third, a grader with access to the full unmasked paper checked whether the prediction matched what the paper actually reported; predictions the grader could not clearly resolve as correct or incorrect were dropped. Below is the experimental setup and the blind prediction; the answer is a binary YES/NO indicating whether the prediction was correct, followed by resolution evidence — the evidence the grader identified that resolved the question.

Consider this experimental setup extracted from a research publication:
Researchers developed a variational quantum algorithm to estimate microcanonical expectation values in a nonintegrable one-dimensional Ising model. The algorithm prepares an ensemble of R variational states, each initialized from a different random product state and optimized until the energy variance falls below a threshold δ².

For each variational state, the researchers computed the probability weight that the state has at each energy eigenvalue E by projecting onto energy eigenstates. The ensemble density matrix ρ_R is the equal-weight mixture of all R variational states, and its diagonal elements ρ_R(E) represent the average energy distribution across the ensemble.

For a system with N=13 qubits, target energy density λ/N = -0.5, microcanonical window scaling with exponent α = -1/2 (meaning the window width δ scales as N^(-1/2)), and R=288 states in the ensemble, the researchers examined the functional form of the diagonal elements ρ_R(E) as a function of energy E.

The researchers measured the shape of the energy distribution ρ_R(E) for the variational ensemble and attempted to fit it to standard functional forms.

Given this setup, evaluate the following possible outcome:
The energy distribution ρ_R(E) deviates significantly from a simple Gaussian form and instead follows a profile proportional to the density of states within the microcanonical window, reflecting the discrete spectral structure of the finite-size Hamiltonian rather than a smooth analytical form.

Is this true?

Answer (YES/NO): NO